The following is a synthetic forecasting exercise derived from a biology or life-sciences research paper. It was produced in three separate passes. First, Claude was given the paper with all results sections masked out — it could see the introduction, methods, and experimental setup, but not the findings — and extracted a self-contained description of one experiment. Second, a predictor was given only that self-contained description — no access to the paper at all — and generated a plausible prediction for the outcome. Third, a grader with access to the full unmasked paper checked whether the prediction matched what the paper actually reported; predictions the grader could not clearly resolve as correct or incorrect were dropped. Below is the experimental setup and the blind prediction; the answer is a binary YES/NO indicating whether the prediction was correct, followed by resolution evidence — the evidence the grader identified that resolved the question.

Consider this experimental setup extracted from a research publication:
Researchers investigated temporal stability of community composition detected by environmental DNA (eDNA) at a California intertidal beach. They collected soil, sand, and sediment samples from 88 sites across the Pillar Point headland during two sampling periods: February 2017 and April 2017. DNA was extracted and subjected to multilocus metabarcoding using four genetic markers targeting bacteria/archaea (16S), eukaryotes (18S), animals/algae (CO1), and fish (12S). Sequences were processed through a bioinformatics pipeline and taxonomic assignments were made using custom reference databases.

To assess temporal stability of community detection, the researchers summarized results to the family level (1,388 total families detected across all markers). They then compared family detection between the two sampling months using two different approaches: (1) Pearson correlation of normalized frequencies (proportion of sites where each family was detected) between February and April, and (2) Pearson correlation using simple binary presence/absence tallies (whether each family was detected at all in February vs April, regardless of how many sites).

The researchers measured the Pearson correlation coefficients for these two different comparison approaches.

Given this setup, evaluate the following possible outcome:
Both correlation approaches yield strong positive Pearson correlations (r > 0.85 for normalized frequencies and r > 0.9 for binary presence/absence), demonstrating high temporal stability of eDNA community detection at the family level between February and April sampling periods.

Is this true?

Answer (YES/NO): NO